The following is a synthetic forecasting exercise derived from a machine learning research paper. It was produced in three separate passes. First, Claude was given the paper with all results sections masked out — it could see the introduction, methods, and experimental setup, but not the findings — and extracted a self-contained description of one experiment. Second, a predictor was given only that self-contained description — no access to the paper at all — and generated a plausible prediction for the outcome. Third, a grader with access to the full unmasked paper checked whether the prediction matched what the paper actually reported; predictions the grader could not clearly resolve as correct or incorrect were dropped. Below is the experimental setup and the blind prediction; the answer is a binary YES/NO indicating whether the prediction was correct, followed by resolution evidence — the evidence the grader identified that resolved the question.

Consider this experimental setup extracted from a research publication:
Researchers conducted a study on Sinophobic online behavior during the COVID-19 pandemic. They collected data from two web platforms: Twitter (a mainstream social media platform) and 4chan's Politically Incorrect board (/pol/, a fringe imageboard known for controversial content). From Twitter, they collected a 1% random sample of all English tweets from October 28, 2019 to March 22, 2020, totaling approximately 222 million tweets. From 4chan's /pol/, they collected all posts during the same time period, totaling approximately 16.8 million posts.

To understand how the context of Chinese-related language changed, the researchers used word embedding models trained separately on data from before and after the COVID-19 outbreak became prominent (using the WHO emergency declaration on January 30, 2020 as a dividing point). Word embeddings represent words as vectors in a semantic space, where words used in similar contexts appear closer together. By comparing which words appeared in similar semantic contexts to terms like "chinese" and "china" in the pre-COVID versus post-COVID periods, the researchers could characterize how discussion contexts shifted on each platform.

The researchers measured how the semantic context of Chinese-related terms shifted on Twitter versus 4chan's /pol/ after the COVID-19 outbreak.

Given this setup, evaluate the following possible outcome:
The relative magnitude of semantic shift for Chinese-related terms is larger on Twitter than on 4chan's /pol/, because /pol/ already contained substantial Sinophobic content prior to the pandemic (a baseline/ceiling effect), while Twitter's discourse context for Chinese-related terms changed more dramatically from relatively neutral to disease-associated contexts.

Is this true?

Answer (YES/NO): YES